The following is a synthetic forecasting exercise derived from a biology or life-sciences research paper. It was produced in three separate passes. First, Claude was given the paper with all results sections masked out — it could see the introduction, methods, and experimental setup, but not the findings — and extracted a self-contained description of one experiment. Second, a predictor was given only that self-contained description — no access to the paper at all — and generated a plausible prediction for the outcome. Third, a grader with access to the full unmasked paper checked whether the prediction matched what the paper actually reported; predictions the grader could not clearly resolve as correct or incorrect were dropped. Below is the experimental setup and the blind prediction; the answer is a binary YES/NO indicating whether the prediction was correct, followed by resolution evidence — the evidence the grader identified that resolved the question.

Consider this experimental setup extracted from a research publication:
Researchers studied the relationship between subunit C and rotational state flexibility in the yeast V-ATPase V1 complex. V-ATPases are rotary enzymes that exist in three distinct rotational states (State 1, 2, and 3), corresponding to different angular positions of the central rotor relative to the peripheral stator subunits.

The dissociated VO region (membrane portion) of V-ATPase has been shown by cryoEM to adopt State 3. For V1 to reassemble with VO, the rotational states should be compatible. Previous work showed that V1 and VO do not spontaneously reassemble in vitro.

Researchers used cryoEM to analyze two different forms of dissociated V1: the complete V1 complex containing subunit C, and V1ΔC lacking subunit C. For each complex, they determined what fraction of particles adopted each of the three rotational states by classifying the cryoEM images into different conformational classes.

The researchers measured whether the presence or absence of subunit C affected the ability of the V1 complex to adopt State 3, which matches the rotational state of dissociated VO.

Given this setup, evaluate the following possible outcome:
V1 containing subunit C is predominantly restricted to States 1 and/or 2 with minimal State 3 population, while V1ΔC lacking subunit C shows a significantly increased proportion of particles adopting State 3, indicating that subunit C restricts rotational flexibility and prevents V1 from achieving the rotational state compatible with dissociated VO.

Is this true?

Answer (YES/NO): YES